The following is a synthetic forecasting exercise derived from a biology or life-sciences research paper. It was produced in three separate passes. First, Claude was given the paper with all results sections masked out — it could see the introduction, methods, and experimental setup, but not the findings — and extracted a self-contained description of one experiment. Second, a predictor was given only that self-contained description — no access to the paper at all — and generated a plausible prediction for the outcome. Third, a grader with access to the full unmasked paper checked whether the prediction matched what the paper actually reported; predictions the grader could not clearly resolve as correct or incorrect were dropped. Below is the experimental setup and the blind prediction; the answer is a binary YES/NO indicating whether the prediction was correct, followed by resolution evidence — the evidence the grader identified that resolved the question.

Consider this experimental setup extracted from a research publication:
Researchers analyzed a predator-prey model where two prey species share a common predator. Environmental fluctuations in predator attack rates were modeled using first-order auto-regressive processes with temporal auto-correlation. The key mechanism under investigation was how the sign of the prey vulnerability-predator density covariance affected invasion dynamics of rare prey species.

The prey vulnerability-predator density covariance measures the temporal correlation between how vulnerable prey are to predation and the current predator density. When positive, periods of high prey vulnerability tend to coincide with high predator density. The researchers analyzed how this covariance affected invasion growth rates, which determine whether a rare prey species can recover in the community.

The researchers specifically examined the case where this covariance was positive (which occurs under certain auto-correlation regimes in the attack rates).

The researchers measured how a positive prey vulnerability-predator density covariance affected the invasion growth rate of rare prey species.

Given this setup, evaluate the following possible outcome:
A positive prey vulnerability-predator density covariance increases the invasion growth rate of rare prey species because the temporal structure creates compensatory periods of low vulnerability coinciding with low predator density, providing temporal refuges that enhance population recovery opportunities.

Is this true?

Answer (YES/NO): NO